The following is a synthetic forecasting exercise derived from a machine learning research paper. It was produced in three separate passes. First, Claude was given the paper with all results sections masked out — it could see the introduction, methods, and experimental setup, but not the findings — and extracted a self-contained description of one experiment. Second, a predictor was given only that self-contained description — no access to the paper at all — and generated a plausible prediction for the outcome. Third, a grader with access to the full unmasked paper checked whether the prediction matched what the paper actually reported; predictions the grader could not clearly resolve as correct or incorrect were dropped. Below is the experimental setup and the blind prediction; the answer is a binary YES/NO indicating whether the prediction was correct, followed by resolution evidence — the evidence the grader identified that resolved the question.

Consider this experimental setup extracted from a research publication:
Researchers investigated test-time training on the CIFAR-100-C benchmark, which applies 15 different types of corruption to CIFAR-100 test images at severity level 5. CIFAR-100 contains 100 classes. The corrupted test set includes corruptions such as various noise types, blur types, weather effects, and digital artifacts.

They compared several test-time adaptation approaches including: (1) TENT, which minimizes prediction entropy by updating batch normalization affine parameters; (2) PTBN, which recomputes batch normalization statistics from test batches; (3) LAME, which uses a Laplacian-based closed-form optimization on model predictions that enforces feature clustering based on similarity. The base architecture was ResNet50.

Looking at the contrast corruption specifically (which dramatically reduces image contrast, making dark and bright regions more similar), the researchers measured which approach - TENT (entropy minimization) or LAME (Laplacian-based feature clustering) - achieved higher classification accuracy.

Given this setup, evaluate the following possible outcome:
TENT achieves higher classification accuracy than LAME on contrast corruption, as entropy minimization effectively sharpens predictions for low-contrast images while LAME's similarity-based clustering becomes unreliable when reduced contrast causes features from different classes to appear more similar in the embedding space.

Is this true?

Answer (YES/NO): YES